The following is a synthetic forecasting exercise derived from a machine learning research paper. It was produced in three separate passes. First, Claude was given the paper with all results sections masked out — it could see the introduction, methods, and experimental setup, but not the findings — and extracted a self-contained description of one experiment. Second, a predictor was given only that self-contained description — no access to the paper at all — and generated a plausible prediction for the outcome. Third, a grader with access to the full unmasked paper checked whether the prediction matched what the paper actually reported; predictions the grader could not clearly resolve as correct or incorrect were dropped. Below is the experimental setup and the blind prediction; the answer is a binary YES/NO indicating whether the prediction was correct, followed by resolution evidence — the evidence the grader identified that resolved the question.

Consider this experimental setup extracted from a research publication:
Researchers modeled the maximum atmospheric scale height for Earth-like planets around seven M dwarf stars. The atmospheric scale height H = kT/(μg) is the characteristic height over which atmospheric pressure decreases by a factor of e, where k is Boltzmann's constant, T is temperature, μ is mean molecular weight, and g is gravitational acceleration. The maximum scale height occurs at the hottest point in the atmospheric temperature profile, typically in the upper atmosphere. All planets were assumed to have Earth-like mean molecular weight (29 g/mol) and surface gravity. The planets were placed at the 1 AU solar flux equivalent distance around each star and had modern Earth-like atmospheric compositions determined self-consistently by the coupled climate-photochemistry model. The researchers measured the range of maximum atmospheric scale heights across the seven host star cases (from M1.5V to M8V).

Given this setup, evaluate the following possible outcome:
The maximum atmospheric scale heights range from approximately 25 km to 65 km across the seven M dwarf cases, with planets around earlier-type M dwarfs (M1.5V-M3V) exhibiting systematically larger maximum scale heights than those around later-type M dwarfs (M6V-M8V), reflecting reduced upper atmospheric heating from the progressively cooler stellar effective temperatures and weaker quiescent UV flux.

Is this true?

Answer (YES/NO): NO